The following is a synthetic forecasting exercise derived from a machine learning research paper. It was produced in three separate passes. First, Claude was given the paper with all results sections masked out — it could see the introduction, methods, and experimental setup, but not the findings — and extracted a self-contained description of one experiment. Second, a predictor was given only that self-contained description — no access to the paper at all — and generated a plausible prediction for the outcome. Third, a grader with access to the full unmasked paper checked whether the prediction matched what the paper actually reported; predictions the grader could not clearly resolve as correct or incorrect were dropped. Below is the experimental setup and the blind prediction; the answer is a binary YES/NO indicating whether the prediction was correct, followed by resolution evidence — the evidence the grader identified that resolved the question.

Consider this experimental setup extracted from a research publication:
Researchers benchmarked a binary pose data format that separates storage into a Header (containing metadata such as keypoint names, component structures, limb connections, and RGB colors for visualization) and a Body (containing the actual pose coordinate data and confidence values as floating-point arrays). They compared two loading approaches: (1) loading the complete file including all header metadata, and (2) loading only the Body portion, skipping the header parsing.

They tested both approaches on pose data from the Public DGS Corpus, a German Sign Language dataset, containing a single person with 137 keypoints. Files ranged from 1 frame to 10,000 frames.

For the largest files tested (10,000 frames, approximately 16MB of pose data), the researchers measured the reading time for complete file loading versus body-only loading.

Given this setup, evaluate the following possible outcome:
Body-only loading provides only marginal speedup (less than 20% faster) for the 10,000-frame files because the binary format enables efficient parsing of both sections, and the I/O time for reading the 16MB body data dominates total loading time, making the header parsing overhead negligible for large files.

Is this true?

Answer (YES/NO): YES